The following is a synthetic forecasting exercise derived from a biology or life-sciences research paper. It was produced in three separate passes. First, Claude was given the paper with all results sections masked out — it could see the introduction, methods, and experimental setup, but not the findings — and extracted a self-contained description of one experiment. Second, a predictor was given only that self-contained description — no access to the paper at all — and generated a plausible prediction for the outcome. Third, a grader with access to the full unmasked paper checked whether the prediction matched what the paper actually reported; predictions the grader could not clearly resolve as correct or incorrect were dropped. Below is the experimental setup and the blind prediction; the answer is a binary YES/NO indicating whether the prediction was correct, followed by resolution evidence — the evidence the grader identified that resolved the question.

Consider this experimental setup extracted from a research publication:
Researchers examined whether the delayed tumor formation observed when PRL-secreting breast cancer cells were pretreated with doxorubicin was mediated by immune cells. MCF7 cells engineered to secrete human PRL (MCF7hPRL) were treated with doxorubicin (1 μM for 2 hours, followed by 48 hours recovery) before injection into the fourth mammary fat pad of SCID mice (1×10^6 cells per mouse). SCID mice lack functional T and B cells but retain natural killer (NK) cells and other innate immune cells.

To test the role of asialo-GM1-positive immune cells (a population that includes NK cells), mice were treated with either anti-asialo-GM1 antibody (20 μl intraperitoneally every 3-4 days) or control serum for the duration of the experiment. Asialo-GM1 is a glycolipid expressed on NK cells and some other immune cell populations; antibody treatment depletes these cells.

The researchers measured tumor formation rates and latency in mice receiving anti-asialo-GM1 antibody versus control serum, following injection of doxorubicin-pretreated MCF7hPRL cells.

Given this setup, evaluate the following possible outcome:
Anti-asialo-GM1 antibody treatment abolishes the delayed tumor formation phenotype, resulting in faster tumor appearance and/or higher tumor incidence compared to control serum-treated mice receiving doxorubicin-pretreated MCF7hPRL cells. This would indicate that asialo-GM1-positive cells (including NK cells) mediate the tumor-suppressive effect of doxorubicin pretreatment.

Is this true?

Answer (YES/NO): YES